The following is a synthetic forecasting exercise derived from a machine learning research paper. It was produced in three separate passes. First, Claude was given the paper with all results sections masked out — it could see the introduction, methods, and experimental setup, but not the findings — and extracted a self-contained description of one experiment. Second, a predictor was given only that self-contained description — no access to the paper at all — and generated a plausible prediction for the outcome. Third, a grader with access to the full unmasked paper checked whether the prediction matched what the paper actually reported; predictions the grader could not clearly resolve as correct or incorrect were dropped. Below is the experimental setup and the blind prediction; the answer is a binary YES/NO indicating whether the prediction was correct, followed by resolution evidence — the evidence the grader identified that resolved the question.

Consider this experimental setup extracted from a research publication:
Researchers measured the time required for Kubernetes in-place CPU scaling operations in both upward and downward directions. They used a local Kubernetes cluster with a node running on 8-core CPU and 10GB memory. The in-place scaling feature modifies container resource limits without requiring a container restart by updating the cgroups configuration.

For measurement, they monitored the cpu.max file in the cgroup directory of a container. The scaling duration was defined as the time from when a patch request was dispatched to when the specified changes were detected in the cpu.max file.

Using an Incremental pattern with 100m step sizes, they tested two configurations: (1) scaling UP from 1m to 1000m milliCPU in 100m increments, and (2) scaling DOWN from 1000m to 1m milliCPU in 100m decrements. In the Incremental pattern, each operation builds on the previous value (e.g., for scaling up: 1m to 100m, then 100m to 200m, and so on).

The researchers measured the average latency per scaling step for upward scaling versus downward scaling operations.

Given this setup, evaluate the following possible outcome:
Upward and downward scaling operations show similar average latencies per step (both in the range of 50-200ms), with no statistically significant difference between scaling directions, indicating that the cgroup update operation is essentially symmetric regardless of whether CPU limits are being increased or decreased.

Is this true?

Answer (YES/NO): NO